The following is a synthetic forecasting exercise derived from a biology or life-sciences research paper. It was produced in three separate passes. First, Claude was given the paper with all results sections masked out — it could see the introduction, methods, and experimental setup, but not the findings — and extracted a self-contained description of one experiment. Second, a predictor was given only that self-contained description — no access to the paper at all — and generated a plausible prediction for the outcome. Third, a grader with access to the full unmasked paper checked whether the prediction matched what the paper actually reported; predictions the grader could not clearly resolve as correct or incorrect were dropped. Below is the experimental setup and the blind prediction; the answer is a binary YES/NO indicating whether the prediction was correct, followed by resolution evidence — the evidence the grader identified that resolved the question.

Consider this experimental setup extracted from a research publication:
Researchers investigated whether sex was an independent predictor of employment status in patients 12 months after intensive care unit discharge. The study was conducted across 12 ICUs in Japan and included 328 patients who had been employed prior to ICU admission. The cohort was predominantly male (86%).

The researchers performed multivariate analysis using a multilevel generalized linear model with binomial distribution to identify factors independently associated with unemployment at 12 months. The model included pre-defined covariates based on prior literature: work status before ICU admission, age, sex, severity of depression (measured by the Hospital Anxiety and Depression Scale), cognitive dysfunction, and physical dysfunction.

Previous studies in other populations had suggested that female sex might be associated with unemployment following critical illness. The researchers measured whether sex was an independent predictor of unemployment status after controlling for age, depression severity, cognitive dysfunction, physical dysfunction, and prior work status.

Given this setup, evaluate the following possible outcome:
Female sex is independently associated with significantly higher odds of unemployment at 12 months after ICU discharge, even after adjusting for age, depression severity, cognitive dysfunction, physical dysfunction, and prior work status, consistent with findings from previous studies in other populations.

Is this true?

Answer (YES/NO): NO